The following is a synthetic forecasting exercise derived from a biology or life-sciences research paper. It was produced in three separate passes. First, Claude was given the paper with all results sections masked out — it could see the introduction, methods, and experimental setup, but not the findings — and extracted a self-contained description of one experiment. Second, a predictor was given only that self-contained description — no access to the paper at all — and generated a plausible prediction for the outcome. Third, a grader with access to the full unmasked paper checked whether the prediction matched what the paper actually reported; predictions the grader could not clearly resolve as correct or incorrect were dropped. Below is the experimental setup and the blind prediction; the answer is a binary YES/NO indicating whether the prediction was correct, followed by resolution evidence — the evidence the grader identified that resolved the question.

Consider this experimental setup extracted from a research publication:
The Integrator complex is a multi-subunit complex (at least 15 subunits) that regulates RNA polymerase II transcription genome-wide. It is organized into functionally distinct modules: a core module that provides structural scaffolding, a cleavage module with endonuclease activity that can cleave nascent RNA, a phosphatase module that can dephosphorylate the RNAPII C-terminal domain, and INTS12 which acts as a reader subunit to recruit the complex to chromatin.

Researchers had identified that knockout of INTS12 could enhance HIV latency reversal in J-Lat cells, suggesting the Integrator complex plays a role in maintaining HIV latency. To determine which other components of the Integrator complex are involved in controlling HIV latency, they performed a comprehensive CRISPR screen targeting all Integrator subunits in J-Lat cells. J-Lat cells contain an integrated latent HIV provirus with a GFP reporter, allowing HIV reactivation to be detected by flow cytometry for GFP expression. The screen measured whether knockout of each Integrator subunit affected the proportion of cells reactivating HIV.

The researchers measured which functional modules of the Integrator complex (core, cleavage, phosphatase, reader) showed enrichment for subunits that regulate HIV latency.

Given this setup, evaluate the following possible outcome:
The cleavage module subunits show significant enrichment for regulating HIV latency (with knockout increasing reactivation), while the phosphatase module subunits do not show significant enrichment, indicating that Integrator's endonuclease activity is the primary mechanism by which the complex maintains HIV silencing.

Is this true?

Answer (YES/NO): NO